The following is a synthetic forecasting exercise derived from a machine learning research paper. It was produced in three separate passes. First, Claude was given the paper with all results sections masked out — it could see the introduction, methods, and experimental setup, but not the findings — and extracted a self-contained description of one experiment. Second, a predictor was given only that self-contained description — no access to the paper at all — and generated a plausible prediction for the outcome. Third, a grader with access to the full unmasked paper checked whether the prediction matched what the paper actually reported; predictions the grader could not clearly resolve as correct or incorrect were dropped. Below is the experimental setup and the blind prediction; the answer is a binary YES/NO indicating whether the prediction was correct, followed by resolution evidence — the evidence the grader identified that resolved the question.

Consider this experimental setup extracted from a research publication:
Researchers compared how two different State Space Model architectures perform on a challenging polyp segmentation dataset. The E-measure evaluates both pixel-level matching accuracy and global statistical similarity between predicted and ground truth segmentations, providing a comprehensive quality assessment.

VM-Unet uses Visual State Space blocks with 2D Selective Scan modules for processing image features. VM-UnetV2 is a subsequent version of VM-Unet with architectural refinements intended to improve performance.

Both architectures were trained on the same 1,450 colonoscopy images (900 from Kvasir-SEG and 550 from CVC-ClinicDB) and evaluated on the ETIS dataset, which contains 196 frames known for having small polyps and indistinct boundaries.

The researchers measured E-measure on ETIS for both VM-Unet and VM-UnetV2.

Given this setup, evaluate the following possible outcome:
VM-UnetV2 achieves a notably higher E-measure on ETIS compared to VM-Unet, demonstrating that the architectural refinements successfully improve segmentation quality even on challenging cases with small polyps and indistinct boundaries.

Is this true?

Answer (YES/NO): NO